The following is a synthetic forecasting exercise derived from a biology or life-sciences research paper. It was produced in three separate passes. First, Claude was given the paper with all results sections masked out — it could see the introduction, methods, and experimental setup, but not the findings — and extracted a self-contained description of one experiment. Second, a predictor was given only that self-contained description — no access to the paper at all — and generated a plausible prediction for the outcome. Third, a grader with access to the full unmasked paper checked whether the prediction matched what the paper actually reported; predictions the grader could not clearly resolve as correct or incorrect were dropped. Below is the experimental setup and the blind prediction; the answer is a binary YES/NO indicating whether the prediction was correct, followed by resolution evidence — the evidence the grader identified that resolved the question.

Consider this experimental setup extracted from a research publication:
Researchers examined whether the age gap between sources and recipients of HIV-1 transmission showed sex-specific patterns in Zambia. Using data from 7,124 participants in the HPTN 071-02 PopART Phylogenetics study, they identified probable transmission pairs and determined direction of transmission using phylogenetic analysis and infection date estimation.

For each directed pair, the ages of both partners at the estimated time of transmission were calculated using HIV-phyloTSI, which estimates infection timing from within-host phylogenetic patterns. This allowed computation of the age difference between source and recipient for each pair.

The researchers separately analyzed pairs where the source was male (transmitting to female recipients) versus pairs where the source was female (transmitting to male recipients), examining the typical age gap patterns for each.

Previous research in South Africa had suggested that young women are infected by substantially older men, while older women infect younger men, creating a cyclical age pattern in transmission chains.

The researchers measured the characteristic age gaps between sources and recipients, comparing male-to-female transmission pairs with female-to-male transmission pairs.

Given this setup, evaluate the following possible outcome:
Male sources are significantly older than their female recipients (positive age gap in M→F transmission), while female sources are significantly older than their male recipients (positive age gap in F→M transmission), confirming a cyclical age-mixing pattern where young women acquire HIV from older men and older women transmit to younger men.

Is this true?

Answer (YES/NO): NO